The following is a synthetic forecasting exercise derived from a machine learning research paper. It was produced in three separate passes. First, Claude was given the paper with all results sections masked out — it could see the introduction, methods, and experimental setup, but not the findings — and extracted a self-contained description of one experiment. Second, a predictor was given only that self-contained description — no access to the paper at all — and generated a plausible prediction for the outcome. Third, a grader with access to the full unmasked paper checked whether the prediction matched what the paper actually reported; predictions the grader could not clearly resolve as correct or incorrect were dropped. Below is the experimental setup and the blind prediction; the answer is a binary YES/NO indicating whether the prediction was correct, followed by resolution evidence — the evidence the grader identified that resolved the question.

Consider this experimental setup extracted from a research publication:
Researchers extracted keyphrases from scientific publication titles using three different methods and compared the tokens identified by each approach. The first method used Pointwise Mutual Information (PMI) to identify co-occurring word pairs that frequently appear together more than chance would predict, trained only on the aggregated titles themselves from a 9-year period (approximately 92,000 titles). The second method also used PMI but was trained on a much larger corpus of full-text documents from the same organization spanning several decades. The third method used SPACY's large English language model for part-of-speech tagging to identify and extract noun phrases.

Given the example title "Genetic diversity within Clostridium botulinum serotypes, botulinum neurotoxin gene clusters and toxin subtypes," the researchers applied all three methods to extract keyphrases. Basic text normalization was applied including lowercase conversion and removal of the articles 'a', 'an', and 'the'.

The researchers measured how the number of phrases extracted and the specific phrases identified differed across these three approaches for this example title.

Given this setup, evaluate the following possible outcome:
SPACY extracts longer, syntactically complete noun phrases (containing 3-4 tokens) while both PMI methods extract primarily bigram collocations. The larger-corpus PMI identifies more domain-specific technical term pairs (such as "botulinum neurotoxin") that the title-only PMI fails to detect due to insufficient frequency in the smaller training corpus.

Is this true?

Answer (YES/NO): NO